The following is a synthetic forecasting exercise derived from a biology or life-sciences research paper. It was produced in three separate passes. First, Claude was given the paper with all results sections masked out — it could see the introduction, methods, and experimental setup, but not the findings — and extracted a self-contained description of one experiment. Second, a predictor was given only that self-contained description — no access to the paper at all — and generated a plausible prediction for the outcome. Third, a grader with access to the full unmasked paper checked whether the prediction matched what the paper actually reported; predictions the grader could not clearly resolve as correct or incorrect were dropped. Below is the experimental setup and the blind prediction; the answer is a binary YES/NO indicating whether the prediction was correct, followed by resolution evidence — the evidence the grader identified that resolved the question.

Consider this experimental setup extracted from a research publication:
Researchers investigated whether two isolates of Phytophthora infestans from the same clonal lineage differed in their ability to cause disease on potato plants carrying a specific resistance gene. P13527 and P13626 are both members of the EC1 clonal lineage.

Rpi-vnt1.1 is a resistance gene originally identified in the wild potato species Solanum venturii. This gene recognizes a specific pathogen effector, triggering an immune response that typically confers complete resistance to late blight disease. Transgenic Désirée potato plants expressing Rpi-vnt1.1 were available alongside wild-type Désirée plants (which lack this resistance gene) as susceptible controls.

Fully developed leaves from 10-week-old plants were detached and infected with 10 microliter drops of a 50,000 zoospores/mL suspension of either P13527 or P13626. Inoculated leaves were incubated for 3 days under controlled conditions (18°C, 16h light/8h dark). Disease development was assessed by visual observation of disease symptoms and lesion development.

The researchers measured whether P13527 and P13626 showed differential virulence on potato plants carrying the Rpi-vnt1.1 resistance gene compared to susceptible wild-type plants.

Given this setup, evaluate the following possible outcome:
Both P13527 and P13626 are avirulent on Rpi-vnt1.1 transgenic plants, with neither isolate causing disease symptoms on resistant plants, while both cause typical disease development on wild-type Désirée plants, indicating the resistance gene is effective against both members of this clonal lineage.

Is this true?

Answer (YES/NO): NO